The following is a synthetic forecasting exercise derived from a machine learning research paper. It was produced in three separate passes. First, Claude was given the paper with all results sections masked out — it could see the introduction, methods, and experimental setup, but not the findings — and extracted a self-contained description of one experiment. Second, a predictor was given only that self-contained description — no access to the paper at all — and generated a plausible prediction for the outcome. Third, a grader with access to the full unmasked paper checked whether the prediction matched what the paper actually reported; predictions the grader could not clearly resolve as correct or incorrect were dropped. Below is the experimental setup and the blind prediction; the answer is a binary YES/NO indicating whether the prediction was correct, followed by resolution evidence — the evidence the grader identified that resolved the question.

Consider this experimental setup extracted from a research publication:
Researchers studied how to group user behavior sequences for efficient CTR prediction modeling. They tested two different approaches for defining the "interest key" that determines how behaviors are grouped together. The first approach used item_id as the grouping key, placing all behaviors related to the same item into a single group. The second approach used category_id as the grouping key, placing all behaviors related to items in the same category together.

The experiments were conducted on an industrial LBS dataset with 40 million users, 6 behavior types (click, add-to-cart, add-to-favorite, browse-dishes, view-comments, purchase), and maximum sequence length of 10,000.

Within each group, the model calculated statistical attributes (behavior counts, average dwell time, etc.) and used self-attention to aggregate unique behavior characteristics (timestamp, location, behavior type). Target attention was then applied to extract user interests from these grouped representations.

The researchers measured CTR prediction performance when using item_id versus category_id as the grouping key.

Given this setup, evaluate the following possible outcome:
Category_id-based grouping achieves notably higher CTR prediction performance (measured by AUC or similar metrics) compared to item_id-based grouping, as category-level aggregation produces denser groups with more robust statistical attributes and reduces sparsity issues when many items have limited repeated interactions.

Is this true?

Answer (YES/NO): NO